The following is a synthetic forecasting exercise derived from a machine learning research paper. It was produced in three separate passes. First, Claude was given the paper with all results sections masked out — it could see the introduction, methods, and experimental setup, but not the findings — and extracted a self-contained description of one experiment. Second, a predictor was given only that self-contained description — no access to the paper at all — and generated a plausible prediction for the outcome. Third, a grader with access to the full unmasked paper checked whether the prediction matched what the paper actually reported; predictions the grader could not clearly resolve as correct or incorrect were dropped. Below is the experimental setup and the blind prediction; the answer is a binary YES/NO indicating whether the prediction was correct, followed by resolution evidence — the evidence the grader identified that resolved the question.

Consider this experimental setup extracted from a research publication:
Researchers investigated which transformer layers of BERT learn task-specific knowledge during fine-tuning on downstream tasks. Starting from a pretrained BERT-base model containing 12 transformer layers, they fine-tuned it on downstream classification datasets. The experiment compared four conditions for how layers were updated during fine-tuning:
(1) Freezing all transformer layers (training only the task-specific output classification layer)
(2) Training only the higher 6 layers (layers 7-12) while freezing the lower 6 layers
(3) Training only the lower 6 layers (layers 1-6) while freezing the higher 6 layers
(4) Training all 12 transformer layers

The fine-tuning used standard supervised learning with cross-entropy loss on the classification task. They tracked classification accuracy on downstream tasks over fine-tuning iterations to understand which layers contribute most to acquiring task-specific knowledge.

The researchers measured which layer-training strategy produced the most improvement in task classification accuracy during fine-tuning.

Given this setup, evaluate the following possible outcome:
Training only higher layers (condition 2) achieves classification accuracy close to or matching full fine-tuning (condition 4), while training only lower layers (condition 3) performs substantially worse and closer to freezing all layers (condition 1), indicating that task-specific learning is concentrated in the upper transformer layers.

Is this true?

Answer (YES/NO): YES